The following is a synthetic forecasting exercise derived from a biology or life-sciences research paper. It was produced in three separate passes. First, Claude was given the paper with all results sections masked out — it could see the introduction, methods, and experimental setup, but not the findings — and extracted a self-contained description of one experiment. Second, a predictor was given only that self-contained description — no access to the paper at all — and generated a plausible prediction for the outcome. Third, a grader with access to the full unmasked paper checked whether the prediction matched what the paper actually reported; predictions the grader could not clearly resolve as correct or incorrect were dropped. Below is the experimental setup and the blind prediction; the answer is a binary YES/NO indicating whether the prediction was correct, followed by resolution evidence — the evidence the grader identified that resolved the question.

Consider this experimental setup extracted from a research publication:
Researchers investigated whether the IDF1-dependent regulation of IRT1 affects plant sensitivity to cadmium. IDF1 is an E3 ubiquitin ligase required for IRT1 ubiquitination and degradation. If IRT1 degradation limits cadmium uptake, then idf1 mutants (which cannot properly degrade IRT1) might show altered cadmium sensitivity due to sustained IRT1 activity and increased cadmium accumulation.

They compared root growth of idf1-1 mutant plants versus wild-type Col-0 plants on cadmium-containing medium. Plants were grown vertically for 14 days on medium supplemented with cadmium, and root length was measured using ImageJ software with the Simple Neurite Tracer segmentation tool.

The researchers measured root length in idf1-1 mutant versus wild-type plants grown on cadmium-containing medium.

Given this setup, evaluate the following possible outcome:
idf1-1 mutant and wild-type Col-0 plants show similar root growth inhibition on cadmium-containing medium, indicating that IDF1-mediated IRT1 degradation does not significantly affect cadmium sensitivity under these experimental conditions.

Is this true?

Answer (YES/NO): NO